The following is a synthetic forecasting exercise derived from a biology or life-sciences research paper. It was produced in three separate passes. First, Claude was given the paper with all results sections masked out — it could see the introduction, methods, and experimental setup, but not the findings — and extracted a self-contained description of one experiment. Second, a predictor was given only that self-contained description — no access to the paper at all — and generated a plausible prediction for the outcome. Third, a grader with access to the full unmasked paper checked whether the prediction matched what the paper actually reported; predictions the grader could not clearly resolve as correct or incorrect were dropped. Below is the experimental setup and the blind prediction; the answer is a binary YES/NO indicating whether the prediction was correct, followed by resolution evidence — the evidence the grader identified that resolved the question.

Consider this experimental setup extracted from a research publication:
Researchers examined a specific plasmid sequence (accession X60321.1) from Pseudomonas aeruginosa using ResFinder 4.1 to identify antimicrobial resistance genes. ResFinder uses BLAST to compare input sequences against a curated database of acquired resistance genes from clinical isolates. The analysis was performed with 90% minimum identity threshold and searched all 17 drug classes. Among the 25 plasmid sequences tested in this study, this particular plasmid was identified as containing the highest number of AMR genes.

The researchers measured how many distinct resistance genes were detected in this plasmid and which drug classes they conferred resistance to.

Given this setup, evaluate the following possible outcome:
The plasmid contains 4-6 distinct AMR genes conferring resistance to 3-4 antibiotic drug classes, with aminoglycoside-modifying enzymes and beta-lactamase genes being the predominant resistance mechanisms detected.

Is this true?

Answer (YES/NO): NO